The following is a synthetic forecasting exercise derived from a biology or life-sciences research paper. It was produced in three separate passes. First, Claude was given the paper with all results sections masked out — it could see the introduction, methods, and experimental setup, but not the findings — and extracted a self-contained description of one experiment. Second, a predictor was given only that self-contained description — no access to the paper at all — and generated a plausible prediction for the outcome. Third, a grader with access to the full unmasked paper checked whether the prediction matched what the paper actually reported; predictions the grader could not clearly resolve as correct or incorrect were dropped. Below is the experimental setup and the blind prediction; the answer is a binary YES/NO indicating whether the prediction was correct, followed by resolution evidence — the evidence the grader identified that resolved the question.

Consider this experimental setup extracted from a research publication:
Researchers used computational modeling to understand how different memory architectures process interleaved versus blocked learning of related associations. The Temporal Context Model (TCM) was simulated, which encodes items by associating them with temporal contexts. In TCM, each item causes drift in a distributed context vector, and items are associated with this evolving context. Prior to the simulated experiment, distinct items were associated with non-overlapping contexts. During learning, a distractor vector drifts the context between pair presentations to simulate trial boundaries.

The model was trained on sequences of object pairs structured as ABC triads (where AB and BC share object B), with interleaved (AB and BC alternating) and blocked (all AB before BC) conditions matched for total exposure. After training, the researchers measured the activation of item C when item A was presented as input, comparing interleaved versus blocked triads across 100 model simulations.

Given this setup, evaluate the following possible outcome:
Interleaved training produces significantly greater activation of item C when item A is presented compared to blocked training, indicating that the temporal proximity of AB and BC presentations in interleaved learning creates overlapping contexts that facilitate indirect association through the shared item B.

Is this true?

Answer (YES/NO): YES